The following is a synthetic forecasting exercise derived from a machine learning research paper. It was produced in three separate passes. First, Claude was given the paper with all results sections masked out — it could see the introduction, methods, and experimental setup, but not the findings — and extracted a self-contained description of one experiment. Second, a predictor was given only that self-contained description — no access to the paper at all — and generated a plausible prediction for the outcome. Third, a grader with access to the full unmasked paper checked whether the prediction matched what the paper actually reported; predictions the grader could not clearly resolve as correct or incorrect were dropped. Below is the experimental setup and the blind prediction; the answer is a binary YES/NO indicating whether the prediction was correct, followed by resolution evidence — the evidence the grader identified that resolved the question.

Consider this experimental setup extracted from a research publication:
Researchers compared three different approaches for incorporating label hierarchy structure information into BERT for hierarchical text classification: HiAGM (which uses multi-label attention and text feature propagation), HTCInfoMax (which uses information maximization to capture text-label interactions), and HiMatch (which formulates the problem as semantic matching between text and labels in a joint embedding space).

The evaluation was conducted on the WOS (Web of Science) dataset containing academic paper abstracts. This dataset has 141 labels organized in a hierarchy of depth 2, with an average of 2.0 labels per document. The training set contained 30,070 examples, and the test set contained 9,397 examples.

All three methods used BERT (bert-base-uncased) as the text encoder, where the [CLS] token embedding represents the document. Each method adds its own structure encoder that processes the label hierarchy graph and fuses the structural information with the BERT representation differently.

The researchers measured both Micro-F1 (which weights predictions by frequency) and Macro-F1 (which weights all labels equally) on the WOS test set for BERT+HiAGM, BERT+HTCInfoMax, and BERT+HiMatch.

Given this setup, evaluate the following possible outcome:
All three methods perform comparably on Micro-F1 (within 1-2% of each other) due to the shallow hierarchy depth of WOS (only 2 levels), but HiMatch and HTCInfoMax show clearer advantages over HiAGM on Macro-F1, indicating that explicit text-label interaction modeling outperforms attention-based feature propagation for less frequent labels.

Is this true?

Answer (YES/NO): NO